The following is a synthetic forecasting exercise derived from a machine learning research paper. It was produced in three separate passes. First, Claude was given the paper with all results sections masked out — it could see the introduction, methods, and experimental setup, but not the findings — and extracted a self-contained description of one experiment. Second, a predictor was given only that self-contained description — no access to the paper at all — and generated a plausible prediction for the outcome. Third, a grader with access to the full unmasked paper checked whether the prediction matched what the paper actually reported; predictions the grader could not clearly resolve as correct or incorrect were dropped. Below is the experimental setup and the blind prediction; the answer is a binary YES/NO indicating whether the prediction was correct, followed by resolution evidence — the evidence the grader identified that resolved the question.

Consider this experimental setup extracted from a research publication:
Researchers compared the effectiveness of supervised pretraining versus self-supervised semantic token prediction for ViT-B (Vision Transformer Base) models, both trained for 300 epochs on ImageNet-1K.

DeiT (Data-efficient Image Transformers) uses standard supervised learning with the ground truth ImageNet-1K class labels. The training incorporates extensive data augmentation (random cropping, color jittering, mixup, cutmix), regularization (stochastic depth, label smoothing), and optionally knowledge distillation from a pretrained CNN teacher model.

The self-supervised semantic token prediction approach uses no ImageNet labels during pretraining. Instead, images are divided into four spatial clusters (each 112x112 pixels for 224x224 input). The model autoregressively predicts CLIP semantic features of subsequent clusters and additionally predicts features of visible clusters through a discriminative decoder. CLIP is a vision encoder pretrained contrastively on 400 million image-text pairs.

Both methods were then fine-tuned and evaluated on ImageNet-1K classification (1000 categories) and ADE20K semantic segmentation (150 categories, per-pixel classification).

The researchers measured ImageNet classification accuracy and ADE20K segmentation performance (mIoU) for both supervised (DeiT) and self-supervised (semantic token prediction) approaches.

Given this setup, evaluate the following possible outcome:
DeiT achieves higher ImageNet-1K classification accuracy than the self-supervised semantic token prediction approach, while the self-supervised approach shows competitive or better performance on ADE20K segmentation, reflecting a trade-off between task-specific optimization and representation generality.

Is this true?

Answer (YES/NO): NO